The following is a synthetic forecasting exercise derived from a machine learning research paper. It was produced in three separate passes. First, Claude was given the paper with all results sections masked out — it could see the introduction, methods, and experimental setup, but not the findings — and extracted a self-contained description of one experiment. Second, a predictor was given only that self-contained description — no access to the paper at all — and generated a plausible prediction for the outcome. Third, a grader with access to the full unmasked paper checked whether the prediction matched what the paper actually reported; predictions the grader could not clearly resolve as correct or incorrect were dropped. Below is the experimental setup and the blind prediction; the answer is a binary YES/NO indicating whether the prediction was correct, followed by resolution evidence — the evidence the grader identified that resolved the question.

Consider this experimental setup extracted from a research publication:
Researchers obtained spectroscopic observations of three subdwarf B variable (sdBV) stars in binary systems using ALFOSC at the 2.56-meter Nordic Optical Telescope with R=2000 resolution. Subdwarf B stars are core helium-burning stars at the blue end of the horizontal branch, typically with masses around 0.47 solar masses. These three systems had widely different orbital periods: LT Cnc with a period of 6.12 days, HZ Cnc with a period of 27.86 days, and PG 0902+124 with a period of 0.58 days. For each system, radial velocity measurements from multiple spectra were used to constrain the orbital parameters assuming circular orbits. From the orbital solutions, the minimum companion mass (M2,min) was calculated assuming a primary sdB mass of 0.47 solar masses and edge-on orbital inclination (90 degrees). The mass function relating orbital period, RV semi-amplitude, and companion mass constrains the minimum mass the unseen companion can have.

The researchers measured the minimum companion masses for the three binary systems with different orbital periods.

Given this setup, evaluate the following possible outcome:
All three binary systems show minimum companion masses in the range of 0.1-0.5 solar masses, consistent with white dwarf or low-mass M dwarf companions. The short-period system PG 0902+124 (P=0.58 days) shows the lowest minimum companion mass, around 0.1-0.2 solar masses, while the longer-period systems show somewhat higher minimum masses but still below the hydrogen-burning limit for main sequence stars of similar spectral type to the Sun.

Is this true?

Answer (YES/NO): NO